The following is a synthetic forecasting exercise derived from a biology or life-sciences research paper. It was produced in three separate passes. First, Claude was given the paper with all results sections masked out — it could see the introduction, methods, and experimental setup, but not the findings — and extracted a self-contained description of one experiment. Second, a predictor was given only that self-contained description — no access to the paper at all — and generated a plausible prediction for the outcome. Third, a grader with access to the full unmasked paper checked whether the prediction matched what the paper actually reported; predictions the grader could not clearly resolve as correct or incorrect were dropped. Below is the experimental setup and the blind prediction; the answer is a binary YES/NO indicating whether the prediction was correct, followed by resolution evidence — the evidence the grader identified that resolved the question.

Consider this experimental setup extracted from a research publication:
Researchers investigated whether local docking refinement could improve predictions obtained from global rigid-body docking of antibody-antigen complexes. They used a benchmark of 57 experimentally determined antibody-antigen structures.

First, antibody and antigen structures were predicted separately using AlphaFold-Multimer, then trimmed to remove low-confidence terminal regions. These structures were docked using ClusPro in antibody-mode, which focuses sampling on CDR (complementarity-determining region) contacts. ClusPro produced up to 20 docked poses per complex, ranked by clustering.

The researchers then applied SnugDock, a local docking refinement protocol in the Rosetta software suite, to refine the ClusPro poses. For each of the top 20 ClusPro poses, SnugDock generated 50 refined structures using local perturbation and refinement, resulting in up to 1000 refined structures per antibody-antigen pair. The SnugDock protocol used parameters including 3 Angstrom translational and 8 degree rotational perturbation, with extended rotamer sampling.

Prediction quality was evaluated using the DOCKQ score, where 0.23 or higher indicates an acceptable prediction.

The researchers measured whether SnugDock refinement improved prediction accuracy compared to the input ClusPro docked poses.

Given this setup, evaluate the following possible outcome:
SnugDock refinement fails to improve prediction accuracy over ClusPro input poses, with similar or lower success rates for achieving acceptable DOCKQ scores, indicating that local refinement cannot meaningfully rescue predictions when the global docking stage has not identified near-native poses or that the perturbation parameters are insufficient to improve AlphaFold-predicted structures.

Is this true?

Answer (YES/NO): YES